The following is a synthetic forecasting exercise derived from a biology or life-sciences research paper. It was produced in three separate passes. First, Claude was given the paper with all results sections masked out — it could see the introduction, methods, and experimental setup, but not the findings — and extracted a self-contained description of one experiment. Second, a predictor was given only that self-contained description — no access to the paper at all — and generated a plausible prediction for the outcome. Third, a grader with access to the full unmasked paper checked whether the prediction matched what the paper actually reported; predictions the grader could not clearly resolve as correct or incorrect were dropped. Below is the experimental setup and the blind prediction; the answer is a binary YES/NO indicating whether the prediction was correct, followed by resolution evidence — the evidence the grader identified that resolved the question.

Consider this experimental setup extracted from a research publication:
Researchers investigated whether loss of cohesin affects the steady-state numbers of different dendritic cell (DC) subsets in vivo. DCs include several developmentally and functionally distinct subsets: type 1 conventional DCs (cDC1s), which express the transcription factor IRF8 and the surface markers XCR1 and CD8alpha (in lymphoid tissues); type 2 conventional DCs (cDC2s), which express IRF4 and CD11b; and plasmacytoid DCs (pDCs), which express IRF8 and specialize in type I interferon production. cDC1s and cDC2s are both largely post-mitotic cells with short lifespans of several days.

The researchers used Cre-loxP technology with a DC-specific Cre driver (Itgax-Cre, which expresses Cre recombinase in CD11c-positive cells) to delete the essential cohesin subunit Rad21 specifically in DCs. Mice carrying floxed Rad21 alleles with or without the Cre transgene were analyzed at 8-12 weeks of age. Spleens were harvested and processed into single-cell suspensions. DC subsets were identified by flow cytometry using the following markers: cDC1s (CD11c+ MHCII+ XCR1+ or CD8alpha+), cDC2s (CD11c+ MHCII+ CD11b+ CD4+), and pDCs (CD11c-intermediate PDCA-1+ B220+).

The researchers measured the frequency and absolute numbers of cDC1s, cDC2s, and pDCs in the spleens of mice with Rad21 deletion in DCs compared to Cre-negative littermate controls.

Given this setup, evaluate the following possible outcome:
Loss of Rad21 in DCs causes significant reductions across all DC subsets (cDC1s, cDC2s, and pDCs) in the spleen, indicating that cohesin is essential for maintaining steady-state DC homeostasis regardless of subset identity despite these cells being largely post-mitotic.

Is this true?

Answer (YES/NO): NO